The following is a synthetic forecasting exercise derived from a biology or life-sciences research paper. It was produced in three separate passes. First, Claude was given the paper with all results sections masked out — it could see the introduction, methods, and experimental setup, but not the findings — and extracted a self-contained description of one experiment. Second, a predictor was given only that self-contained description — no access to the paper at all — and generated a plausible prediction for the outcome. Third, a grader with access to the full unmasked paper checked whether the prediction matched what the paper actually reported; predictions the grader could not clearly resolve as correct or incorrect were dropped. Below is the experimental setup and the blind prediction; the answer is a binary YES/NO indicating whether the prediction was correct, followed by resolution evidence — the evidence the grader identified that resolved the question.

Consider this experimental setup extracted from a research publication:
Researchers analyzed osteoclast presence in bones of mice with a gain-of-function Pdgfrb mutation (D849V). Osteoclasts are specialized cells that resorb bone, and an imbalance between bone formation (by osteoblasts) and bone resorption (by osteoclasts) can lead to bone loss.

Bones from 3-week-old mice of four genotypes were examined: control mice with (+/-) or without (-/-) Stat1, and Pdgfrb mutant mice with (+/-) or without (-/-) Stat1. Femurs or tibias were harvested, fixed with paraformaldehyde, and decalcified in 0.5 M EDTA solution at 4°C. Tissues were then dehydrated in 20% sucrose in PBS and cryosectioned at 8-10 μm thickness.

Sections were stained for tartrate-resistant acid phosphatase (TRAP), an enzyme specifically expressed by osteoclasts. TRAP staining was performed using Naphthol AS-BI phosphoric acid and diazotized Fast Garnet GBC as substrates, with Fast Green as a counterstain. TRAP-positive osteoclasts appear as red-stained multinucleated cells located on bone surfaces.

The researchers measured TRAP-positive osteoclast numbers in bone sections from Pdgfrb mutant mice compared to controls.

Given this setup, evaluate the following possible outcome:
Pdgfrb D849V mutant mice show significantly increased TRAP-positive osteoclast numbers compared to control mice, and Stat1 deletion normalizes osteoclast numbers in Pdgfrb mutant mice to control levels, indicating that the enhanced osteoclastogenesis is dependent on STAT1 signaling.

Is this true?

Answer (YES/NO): NO